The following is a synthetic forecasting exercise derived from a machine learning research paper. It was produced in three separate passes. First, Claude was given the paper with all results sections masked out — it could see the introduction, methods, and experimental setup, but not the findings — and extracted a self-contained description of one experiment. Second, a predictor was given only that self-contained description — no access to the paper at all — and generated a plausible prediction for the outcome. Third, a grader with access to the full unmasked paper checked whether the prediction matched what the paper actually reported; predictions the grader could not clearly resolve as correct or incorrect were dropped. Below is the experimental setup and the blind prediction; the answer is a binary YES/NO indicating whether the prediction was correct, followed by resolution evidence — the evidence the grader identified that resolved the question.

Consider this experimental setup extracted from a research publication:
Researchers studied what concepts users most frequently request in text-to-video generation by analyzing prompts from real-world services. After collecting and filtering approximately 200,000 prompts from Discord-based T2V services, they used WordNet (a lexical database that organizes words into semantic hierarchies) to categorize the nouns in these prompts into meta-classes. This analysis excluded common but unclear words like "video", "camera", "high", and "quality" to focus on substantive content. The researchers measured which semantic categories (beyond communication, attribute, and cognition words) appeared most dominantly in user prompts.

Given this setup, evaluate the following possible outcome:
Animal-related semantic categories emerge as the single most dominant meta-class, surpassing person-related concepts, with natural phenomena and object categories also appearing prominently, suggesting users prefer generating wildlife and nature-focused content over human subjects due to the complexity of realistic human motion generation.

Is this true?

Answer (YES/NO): NO